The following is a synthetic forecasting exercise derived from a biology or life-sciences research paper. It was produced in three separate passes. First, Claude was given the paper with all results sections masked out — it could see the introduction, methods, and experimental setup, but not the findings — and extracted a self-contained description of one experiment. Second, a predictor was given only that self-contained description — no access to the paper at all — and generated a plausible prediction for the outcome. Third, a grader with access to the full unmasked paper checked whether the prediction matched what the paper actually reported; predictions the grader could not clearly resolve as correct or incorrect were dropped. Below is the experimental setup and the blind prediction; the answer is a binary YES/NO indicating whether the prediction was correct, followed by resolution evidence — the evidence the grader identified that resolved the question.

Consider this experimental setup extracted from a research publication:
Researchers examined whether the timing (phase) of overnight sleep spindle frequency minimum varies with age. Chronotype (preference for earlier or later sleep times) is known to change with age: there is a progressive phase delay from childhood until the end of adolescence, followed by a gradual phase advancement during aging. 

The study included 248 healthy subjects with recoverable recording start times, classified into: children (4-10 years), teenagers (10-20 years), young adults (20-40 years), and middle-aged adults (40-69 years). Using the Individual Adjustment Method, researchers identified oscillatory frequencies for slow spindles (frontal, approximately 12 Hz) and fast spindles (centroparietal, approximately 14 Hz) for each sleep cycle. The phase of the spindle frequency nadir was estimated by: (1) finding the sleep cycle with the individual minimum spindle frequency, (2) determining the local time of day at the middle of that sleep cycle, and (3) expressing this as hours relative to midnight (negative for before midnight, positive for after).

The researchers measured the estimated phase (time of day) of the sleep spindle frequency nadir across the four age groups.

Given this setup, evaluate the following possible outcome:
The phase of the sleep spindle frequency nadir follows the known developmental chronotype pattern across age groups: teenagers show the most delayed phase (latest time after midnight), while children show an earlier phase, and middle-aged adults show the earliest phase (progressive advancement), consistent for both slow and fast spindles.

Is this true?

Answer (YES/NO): NO